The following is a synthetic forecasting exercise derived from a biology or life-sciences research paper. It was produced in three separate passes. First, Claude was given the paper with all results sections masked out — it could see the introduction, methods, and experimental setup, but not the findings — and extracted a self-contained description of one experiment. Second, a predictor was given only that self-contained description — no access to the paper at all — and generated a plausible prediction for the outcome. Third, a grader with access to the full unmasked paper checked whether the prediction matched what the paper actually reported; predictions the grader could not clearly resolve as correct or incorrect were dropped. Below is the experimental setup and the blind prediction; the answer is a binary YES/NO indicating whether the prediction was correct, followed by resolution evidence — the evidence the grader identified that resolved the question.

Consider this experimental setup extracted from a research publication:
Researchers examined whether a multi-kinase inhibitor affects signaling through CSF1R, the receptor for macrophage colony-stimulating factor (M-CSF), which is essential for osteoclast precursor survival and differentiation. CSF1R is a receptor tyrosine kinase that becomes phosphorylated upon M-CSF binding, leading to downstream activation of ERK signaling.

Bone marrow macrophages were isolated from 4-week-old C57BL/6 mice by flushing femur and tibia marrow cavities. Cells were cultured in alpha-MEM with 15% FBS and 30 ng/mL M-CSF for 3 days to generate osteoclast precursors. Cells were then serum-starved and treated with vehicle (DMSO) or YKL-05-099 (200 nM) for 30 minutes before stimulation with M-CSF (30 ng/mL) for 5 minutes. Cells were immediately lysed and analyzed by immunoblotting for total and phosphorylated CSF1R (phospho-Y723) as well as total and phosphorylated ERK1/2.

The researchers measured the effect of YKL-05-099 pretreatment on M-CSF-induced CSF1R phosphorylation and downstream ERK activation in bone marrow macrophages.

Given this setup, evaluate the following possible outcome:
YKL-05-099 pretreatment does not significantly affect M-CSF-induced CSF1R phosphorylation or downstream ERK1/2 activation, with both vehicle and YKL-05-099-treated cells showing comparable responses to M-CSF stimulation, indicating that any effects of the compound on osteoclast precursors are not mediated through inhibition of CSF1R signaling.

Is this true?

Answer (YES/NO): NO